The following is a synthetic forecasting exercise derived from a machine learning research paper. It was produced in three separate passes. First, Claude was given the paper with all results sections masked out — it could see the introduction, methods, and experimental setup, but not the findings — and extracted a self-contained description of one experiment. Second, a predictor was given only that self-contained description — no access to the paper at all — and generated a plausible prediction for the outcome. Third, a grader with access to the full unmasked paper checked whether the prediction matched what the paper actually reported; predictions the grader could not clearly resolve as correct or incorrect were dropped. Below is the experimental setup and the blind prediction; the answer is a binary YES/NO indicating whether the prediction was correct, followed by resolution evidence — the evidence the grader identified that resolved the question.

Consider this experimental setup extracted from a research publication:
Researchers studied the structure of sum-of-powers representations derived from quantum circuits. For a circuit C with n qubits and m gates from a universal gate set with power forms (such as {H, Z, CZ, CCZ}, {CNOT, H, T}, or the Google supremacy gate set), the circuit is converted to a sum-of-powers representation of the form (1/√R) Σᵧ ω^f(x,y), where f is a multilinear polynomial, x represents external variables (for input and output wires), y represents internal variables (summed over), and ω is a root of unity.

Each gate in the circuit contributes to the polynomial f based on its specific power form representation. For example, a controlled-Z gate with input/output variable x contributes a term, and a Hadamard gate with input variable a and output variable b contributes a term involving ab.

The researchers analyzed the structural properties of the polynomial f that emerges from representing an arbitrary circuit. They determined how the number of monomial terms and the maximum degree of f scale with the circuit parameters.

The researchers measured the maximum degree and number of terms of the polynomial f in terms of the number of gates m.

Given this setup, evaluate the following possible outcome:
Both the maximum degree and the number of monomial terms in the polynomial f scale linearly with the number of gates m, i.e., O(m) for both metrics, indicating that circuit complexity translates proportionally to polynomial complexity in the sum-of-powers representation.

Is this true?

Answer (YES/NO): NO